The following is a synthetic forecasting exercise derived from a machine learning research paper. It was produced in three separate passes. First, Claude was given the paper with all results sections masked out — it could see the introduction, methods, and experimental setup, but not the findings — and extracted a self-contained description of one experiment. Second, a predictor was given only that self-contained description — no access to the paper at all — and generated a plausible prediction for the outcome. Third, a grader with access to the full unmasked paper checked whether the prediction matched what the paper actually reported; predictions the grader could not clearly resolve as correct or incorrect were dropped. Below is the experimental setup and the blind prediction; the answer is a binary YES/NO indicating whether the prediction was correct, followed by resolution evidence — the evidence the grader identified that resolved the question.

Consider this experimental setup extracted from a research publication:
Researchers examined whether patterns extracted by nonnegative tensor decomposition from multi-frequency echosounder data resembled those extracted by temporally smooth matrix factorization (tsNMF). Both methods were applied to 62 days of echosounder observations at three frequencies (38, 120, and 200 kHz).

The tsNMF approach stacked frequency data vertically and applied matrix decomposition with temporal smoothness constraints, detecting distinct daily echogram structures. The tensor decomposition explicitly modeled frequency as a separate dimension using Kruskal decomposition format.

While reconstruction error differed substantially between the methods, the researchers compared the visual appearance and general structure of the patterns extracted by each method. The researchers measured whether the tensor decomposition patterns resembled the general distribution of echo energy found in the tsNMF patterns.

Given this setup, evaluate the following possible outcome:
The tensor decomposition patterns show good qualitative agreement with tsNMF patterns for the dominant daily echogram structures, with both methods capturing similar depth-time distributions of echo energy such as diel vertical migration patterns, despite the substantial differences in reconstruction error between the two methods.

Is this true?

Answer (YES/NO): YES